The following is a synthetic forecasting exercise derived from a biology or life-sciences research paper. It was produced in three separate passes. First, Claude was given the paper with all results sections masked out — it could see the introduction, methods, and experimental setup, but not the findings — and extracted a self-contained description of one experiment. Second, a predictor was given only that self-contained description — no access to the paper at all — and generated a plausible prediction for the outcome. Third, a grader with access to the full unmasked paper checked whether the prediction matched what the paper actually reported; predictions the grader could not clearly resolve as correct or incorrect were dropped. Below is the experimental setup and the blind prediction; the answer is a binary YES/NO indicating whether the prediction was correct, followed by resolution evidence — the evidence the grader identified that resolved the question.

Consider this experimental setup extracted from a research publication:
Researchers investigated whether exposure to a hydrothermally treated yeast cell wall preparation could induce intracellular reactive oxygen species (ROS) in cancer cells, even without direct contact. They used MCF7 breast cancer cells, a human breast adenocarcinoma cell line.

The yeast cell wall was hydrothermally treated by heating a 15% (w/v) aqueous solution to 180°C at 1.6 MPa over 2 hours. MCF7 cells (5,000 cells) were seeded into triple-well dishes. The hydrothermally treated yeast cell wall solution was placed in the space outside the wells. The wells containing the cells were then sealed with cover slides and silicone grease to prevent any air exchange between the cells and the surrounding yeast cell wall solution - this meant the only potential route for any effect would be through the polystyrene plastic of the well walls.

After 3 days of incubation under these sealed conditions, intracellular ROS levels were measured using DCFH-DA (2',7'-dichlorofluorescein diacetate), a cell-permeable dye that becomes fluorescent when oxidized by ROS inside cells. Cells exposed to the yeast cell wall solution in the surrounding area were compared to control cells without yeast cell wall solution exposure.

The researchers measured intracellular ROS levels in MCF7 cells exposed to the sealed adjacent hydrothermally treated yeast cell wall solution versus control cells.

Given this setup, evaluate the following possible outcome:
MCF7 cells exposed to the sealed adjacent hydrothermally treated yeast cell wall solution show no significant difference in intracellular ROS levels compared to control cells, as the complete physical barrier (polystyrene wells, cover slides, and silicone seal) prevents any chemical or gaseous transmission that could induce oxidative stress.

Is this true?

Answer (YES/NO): NO